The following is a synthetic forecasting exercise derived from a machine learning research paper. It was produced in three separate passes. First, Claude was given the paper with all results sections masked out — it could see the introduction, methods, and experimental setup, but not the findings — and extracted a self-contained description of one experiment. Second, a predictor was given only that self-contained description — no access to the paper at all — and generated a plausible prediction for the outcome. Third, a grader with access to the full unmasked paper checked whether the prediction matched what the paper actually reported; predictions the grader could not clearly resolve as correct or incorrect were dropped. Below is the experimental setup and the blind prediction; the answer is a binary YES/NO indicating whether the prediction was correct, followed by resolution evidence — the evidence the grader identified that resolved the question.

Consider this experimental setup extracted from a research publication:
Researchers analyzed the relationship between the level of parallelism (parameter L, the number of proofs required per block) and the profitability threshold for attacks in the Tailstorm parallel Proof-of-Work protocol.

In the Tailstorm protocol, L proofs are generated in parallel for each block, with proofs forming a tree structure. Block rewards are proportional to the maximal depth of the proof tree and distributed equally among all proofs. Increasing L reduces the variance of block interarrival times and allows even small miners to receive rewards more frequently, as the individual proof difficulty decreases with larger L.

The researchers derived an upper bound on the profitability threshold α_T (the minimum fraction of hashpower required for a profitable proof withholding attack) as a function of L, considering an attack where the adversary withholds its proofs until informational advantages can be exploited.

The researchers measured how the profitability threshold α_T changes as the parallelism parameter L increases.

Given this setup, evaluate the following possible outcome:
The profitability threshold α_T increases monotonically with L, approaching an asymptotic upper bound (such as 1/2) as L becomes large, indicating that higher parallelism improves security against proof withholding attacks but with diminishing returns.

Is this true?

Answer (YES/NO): NO